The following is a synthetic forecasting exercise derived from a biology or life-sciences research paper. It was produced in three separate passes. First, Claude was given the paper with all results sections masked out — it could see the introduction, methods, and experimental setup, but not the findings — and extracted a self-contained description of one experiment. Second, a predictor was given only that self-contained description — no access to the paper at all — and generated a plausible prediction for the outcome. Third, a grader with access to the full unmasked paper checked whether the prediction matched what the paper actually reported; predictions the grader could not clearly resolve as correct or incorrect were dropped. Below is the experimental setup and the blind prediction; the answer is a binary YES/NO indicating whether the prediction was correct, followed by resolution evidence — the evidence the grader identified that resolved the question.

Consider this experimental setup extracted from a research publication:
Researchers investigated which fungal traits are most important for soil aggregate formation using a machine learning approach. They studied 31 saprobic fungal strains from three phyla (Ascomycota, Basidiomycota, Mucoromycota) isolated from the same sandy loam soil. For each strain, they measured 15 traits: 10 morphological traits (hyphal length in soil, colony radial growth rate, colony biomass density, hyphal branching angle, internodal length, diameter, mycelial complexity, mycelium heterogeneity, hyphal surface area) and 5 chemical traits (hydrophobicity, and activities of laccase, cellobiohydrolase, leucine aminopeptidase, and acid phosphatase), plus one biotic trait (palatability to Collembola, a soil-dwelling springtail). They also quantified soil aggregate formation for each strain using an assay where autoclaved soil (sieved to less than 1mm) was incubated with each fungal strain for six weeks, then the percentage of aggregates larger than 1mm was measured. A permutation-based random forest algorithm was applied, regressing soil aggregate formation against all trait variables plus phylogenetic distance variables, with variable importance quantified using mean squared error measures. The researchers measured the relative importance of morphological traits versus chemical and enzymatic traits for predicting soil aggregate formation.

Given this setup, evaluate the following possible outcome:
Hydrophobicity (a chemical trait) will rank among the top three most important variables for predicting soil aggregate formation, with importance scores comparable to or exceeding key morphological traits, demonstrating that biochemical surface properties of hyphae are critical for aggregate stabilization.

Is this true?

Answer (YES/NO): NO